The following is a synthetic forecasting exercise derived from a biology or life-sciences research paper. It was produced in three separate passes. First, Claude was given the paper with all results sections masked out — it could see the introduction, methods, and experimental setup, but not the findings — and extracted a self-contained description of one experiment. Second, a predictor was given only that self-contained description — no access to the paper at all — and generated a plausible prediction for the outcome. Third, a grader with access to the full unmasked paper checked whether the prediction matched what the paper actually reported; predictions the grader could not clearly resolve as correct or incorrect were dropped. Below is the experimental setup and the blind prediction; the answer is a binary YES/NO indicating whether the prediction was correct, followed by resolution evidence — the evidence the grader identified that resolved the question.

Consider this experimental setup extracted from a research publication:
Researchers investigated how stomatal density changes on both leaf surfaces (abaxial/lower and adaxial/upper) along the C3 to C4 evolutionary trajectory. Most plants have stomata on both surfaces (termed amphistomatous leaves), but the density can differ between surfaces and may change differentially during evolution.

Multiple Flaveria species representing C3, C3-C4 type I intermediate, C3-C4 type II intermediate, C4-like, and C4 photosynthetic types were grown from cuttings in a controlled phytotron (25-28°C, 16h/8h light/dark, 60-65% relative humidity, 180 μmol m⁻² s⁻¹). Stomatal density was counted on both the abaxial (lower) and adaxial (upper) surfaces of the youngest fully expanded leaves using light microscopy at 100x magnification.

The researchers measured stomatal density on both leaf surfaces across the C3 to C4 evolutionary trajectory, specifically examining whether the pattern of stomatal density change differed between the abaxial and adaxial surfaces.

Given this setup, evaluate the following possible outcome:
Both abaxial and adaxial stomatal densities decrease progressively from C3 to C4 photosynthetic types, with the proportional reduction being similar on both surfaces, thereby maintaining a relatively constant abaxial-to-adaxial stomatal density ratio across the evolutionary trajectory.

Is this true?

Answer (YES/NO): NO